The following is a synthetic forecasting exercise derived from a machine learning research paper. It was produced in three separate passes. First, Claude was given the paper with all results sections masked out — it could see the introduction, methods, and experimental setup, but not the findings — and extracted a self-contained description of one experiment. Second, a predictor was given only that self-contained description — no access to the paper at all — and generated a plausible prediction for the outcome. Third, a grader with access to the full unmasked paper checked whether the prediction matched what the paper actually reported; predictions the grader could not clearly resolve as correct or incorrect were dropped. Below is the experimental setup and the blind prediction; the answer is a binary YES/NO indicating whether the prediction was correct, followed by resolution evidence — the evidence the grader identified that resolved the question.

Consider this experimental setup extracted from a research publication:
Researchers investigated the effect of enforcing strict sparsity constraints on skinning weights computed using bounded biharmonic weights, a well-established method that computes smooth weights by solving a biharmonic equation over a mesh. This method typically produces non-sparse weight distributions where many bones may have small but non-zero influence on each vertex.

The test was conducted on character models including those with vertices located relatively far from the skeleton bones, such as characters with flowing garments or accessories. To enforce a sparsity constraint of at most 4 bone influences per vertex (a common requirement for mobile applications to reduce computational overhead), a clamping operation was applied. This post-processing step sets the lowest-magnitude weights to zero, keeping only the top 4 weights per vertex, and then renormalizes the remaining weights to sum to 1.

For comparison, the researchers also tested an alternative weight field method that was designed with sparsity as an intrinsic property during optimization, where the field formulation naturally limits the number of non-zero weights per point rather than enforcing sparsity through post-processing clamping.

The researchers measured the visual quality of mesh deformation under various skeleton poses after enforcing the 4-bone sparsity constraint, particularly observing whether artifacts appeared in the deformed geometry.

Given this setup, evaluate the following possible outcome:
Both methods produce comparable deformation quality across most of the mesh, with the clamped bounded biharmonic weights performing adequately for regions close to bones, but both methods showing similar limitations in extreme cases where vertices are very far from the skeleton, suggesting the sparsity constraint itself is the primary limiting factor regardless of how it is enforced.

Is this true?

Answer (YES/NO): NO